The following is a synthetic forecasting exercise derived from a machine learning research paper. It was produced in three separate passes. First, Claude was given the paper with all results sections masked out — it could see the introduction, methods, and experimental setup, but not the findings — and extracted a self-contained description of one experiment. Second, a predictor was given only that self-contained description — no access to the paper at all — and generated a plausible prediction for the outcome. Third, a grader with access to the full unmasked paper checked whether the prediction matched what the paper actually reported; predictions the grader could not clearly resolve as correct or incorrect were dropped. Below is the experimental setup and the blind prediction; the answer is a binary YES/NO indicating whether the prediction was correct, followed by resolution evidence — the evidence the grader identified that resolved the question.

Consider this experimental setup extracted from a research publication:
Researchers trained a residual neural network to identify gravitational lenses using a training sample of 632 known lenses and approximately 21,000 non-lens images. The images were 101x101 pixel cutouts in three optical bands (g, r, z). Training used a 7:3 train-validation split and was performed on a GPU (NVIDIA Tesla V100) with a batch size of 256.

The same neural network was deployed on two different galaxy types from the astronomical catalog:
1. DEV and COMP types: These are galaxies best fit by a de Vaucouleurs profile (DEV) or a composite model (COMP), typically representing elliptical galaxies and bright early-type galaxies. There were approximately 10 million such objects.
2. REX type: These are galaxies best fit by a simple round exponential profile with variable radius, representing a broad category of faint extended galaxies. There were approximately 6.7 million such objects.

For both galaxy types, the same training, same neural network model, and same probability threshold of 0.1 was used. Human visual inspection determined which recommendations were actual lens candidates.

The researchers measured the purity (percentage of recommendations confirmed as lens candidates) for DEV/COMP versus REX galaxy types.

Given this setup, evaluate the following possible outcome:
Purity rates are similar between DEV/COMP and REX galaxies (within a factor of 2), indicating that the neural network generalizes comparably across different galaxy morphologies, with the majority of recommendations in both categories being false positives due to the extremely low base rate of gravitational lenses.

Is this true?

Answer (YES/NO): YES